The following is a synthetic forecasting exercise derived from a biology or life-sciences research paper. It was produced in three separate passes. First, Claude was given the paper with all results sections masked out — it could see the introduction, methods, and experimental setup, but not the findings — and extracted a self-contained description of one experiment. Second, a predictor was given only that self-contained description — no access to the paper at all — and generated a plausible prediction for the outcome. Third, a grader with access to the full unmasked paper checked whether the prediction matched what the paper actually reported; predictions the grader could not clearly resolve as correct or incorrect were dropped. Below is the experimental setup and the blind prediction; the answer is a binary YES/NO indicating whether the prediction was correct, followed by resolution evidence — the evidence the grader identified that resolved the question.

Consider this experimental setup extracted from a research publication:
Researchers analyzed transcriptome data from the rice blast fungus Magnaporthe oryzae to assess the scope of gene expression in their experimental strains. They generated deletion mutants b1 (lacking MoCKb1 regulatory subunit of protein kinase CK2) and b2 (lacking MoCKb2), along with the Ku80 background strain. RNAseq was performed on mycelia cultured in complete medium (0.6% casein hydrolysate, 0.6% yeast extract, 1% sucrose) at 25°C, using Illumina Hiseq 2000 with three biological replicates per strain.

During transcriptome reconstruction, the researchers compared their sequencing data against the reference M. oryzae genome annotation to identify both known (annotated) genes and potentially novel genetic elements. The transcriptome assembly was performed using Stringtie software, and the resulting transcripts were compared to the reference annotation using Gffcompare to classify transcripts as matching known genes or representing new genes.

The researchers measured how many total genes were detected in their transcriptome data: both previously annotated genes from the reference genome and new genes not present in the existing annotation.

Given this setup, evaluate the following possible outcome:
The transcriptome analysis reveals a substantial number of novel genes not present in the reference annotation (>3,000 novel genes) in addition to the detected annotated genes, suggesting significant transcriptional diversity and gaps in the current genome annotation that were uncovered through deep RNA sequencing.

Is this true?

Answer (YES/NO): YES